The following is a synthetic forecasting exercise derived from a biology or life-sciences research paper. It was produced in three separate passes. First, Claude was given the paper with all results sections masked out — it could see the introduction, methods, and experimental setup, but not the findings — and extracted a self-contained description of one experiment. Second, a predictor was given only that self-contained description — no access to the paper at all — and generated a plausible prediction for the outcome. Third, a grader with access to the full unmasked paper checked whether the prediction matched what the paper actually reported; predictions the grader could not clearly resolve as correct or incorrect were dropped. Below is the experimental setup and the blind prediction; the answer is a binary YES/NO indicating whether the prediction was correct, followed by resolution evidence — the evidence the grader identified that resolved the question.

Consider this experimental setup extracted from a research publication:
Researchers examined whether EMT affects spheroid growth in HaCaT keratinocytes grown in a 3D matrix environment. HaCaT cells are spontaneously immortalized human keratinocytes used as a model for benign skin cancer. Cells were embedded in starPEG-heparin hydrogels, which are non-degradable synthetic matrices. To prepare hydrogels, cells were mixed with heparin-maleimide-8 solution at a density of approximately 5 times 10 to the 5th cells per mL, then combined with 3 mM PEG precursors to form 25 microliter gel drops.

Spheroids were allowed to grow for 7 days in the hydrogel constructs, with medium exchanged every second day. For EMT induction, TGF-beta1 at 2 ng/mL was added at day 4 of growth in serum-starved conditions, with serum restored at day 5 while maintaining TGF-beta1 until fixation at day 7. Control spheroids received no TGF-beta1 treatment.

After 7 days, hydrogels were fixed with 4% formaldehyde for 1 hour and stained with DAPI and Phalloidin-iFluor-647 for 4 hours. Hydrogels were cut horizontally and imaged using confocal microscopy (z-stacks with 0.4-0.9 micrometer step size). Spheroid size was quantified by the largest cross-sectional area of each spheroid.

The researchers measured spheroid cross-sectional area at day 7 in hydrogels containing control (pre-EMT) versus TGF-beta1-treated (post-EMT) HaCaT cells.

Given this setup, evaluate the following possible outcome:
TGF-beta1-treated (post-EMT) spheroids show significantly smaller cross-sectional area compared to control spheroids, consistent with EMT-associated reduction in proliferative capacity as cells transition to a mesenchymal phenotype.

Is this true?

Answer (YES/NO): NO